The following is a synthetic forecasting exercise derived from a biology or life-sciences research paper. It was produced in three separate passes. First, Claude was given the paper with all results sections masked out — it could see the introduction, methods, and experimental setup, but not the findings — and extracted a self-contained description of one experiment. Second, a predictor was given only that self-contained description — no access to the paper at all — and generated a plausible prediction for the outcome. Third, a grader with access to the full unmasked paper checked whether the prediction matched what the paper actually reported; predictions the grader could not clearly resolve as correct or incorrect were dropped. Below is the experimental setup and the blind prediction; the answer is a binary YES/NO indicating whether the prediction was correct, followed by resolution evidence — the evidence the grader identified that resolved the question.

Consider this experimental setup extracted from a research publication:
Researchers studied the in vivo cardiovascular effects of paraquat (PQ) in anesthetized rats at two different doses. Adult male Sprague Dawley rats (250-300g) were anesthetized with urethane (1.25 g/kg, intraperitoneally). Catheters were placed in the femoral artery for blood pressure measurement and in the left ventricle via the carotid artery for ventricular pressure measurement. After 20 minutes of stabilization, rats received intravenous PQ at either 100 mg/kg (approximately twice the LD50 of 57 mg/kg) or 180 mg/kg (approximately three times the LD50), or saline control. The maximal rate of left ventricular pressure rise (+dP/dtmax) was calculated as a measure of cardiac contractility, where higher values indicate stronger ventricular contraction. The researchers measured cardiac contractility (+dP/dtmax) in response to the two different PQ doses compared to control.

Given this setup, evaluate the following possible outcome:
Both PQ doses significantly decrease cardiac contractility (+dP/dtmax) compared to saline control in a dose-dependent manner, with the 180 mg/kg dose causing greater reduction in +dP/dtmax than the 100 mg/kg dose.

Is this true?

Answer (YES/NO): YES